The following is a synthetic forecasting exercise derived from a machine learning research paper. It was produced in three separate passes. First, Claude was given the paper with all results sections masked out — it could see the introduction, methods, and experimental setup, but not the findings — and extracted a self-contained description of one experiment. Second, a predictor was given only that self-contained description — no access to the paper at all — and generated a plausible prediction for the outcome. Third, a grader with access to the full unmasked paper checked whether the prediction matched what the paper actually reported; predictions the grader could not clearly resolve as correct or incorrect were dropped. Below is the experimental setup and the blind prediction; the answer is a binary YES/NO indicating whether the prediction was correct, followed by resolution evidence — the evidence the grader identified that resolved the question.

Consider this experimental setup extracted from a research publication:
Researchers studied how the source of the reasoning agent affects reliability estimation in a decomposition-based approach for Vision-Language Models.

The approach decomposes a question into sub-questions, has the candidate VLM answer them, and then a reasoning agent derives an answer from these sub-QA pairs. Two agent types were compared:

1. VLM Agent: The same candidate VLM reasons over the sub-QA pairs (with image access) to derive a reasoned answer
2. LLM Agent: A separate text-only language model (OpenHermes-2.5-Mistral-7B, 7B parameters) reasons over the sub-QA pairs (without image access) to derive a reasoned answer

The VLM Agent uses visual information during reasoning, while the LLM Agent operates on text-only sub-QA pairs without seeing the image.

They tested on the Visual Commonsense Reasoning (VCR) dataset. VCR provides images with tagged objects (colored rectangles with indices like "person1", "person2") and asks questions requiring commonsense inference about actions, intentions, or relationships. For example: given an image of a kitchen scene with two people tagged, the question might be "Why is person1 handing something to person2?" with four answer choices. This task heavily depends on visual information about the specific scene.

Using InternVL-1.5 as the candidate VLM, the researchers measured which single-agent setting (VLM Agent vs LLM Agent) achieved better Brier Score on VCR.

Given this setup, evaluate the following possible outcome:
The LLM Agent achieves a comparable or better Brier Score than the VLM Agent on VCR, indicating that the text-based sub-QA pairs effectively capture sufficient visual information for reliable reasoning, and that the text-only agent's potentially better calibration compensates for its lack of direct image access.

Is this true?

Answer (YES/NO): NO